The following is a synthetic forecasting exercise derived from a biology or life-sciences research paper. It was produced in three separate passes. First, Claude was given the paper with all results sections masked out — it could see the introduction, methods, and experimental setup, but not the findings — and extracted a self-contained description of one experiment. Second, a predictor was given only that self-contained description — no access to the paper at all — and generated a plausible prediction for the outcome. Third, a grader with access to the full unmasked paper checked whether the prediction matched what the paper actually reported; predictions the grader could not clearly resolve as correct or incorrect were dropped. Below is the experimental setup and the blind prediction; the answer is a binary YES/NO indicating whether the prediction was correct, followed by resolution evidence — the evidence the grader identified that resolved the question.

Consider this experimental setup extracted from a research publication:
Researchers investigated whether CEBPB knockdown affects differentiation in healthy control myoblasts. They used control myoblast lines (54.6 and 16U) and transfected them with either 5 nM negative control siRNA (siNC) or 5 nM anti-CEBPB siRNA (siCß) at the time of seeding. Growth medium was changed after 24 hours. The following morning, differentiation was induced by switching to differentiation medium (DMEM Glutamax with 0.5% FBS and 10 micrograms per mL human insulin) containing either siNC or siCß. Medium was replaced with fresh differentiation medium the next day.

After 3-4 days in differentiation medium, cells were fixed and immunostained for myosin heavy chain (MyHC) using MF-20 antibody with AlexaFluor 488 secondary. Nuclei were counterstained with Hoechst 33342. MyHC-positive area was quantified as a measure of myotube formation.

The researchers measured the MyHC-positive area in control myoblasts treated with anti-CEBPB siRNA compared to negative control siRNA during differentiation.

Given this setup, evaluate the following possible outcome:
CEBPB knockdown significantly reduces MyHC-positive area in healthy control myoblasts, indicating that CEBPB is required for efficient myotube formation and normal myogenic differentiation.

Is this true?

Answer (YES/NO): NO